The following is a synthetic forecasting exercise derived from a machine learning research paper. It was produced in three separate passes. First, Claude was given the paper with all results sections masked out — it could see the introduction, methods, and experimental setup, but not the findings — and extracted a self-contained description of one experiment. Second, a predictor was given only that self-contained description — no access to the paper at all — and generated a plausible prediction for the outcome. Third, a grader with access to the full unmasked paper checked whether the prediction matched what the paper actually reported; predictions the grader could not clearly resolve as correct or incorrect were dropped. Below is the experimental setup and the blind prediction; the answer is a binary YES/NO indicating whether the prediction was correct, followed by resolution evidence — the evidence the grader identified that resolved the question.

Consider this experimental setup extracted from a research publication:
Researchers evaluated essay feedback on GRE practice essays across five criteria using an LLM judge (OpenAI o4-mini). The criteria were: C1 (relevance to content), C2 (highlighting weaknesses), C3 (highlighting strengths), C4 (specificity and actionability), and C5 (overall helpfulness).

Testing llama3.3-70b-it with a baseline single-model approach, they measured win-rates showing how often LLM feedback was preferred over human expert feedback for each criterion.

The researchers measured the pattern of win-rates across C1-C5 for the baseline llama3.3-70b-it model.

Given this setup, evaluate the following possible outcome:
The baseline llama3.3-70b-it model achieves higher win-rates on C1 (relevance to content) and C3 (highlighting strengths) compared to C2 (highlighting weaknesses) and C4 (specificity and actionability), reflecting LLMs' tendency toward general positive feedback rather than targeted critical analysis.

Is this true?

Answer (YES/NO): NO